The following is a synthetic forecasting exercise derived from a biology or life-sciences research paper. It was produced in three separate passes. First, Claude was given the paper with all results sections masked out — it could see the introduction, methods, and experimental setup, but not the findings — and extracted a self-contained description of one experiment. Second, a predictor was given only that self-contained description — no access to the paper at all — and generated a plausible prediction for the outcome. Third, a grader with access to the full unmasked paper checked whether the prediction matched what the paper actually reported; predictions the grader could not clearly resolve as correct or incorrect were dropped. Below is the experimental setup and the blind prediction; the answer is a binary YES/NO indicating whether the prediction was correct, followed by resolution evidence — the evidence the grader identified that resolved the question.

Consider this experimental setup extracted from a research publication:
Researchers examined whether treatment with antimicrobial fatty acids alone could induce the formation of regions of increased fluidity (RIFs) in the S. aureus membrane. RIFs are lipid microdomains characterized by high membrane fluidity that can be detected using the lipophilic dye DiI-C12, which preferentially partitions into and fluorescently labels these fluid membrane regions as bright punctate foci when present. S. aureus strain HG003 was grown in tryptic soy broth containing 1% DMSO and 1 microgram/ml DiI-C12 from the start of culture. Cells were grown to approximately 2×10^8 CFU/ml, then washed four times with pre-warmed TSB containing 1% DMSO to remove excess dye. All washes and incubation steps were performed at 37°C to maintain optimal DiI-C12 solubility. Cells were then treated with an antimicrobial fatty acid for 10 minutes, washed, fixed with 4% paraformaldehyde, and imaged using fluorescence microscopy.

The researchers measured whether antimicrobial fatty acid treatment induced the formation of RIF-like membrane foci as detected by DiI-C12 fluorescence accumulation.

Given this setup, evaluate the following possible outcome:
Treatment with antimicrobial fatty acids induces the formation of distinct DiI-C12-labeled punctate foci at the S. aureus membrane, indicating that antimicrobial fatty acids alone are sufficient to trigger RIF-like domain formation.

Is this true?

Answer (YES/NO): NO